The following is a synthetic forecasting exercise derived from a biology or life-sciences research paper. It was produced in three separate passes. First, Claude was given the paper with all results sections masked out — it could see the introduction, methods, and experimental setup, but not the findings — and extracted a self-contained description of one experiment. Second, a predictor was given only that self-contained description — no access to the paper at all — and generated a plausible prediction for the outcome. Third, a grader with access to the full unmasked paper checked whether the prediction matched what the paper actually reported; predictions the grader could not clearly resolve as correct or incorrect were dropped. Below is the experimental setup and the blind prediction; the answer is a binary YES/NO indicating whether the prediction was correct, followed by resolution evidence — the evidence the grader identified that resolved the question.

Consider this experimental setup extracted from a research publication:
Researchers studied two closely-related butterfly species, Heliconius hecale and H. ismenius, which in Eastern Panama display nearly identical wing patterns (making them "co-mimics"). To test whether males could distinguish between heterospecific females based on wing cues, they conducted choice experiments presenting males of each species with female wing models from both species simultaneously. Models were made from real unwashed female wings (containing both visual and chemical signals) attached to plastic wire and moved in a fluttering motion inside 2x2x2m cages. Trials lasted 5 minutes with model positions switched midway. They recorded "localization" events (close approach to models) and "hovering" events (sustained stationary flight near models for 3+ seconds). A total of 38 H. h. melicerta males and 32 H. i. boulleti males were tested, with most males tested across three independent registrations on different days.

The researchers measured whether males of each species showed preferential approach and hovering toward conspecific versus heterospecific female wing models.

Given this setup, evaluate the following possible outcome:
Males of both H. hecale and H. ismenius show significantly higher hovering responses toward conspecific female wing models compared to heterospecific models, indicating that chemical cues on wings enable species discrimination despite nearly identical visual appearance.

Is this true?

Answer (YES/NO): NO